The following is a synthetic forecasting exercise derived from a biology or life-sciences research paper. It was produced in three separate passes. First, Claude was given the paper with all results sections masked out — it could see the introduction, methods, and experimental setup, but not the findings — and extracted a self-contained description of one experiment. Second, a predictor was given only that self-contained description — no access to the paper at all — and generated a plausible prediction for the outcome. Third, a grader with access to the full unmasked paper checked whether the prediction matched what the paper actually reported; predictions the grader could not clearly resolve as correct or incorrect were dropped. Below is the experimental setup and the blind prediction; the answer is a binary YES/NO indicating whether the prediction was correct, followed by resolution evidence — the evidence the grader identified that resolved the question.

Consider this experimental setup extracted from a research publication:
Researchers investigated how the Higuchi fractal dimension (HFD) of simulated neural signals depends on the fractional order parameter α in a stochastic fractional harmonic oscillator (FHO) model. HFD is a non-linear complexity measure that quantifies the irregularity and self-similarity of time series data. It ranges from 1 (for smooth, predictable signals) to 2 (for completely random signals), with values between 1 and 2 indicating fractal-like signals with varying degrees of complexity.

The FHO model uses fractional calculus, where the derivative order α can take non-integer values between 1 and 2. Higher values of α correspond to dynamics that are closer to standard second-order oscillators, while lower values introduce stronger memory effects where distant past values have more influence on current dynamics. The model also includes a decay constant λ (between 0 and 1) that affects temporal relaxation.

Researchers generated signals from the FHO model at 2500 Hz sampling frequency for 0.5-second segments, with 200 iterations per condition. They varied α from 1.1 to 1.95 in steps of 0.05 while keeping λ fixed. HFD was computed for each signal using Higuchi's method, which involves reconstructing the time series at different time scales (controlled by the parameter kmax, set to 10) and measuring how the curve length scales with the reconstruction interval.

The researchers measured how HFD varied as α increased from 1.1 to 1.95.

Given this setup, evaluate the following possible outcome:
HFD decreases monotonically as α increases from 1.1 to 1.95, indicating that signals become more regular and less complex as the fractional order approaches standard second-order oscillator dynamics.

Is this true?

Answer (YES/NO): YES